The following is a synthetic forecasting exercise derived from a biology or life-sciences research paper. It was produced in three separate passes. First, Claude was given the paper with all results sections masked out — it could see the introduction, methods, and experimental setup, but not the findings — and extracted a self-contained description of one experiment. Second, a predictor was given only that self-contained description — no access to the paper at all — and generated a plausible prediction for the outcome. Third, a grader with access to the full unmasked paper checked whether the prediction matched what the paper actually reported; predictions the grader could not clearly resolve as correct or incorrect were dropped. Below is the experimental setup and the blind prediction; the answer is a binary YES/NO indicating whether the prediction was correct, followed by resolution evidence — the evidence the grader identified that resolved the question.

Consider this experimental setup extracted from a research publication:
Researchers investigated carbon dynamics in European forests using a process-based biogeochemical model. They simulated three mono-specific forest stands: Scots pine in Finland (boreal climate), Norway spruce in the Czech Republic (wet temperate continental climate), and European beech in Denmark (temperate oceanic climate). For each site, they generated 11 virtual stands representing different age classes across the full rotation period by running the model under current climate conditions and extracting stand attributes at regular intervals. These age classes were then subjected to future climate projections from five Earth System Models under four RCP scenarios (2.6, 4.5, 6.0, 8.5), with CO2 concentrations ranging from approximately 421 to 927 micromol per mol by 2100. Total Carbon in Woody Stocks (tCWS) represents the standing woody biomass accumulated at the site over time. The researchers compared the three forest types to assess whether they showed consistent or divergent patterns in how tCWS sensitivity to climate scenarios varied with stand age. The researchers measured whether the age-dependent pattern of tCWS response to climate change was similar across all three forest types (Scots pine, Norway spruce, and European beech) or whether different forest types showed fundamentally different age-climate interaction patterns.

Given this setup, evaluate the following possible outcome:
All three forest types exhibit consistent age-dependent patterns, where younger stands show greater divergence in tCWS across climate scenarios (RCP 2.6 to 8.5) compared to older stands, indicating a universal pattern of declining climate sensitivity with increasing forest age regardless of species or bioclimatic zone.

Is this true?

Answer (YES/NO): NO